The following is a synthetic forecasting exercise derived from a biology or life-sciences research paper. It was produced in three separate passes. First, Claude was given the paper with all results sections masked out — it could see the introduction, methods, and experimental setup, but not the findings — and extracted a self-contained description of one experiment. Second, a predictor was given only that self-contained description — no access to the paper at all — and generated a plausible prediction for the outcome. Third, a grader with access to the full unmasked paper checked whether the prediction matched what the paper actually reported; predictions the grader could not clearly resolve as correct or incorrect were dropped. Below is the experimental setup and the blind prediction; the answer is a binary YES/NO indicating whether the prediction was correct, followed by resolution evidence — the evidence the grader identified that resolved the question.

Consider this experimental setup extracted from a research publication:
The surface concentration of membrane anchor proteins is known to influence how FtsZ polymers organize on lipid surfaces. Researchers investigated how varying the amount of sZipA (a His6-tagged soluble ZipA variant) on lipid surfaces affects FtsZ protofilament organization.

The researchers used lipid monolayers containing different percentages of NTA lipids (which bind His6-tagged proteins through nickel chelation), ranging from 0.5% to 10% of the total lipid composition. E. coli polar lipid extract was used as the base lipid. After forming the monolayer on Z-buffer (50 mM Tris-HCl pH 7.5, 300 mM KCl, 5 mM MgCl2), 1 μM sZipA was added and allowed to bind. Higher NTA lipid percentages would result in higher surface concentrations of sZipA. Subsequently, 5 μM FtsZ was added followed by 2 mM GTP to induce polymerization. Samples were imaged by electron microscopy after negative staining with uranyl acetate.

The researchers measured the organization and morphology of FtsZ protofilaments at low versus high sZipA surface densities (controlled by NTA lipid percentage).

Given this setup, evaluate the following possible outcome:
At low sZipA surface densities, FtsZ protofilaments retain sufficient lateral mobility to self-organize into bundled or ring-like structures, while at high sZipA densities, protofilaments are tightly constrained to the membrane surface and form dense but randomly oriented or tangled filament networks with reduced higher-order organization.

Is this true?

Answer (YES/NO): NO